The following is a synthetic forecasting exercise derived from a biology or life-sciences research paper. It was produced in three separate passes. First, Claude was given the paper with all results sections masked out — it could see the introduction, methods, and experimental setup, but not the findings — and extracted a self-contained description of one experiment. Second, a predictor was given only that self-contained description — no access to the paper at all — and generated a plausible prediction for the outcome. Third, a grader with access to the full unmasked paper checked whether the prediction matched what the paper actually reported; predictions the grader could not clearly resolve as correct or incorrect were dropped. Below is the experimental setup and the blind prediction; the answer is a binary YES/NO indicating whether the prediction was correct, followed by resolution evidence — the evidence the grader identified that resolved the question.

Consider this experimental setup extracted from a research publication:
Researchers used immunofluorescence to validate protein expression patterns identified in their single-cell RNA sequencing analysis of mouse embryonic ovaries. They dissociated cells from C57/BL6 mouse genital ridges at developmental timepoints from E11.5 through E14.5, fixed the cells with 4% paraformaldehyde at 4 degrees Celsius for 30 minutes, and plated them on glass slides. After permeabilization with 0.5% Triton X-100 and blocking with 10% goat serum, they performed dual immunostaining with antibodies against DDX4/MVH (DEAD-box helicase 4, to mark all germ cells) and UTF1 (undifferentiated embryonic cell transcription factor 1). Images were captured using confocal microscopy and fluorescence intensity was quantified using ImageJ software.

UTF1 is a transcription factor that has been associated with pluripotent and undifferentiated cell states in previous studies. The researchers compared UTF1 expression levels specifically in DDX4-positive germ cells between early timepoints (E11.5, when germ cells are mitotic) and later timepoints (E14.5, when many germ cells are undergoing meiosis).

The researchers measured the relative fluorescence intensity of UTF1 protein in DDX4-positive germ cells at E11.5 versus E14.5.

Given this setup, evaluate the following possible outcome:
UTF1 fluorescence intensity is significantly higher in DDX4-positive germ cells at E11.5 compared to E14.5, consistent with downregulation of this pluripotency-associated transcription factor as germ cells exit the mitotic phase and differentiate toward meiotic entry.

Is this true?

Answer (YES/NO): YES